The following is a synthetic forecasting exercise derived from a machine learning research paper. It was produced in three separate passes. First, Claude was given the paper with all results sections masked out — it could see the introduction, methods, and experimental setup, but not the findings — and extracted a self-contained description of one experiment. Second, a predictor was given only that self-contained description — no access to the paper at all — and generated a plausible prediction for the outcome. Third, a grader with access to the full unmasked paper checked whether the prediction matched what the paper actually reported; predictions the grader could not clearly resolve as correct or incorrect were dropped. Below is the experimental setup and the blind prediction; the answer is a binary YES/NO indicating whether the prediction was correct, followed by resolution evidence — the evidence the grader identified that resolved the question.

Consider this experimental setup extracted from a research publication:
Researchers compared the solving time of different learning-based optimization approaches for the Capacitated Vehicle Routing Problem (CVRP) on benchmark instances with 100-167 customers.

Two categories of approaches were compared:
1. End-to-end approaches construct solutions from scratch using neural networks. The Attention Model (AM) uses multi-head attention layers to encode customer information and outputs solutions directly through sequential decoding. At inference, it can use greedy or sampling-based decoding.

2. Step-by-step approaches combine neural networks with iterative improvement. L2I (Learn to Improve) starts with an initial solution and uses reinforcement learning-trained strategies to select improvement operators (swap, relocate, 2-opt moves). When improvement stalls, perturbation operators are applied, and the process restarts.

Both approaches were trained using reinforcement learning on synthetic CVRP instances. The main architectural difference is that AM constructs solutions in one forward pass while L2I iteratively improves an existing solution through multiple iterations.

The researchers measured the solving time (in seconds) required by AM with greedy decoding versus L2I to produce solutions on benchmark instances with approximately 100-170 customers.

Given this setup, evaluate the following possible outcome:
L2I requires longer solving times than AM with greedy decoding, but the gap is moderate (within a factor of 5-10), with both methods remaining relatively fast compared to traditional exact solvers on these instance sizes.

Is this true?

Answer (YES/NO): NO